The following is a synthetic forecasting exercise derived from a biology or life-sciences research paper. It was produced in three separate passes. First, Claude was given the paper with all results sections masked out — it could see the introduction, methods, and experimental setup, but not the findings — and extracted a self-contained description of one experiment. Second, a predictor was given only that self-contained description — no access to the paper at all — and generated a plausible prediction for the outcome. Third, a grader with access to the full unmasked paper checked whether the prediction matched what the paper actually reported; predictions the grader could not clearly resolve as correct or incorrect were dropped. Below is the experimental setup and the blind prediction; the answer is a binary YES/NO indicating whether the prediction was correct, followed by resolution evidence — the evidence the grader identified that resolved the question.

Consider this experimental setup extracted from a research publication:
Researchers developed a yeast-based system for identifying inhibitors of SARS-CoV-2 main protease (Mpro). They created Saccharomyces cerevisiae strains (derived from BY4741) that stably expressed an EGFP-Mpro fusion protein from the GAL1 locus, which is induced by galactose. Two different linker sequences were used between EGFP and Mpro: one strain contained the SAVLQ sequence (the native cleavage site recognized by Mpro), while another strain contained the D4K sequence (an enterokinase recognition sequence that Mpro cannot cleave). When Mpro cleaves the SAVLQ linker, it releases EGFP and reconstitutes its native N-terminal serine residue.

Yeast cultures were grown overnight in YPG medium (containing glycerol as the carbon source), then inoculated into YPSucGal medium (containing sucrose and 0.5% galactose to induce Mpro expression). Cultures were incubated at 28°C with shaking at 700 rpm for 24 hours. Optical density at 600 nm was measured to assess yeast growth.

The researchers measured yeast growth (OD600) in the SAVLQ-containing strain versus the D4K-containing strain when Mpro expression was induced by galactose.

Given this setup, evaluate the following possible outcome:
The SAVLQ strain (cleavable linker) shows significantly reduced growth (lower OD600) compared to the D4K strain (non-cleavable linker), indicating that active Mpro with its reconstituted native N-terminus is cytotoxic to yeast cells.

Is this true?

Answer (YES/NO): YES